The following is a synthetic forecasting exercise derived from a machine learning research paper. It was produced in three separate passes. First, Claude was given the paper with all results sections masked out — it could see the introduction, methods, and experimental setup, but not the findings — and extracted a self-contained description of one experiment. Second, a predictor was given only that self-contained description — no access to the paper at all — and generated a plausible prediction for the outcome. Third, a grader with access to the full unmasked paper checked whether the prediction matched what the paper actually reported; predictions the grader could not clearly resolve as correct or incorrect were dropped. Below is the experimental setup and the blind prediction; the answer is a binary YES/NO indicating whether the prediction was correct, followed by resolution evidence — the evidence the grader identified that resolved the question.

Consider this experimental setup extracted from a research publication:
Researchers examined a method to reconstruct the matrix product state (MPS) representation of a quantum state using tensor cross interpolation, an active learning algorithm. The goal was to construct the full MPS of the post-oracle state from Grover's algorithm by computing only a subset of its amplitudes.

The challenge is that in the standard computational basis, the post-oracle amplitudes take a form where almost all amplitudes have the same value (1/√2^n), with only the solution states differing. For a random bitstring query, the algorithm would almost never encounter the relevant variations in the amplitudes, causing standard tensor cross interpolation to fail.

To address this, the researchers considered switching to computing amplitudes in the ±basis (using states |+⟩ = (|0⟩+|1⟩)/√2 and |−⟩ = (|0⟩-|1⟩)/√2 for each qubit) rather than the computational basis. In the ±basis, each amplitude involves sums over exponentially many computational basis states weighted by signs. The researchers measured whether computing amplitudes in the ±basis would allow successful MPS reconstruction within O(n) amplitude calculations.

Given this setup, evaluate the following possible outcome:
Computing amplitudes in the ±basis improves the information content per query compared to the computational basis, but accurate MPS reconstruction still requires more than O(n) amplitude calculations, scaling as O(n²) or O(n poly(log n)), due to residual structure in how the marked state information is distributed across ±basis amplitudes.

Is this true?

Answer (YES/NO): NO